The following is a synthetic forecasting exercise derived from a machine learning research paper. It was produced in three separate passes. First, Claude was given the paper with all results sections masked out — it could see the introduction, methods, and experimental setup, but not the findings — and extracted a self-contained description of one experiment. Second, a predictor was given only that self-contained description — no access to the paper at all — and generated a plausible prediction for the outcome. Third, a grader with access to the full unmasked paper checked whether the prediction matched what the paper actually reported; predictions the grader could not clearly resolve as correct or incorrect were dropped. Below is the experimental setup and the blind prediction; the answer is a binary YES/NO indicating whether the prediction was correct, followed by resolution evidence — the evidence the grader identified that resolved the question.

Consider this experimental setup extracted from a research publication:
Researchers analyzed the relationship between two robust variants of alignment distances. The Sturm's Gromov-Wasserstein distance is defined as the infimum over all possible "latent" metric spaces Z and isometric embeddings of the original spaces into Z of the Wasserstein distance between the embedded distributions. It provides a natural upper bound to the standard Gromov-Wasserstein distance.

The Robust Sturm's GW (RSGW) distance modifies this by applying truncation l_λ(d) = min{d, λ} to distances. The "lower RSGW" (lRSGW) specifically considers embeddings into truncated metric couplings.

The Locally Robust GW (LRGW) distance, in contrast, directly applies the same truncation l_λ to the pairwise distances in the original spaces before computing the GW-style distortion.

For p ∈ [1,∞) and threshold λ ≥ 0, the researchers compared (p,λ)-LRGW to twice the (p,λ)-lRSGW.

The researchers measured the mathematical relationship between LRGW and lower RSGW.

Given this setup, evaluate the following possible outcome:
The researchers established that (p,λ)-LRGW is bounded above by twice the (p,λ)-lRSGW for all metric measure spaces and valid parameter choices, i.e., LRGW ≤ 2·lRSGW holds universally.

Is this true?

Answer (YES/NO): YES